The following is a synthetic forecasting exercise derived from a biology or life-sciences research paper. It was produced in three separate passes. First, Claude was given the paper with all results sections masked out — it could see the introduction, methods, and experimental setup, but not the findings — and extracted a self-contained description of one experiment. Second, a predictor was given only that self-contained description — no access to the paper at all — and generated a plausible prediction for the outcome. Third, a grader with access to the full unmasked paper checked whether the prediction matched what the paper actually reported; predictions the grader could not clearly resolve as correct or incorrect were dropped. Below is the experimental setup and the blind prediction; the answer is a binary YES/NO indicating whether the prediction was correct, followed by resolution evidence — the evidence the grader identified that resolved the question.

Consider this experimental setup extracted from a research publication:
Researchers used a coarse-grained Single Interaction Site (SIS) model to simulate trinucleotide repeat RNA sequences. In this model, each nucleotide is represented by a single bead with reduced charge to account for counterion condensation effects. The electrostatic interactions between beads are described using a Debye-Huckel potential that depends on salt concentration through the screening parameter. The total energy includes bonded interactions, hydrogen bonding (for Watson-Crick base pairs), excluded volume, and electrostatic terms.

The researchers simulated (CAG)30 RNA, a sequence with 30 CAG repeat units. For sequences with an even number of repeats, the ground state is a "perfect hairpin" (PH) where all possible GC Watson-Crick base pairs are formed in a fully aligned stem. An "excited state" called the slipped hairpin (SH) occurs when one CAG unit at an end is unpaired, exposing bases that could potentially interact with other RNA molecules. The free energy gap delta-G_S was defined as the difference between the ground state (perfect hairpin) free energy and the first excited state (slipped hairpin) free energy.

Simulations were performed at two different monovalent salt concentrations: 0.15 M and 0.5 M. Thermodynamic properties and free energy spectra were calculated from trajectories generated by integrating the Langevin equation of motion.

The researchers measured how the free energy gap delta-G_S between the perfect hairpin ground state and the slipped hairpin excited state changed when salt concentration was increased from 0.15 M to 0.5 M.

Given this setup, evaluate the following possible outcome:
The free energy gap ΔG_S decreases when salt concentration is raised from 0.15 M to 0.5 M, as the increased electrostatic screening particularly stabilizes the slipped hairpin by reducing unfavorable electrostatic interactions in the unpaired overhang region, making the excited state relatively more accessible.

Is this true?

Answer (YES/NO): NO